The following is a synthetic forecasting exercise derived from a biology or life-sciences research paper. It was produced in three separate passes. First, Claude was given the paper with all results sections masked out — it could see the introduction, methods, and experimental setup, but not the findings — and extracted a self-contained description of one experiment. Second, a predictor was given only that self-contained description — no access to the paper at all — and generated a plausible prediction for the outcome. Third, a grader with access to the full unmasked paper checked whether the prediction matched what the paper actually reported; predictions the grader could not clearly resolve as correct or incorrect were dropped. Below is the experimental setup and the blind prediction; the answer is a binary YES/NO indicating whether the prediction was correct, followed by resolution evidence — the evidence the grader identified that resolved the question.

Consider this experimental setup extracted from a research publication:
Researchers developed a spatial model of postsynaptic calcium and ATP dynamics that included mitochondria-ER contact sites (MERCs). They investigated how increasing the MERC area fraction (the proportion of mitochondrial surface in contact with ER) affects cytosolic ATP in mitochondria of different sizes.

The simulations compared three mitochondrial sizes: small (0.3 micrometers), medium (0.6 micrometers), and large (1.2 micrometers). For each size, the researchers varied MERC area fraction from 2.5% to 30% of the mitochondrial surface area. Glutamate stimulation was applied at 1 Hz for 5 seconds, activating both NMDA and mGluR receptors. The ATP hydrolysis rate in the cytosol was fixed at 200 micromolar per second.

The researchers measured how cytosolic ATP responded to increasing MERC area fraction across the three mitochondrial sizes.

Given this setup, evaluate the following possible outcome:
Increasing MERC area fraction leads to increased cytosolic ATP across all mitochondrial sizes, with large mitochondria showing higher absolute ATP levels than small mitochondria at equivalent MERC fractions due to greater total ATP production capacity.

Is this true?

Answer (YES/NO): NO